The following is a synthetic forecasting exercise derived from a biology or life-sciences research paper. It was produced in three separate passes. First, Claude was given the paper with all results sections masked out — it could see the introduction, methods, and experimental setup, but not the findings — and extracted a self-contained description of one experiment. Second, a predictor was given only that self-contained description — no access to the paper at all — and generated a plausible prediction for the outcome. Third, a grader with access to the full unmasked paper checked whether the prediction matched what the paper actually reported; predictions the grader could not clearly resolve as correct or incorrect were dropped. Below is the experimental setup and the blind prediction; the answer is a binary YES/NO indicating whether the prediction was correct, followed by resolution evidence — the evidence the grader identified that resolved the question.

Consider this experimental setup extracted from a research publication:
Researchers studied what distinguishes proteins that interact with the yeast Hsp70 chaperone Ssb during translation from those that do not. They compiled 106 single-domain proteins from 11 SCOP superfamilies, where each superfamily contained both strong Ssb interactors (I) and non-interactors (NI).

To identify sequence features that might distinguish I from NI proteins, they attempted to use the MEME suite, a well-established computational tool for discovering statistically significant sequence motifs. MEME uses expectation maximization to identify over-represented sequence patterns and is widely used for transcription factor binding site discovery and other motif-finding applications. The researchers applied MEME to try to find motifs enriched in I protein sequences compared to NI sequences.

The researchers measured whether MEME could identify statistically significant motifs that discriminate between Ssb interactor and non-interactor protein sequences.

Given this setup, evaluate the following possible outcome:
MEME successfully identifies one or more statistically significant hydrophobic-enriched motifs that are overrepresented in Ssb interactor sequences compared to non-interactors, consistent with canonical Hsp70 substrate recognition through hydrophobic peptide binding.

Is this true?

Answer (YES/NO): NO